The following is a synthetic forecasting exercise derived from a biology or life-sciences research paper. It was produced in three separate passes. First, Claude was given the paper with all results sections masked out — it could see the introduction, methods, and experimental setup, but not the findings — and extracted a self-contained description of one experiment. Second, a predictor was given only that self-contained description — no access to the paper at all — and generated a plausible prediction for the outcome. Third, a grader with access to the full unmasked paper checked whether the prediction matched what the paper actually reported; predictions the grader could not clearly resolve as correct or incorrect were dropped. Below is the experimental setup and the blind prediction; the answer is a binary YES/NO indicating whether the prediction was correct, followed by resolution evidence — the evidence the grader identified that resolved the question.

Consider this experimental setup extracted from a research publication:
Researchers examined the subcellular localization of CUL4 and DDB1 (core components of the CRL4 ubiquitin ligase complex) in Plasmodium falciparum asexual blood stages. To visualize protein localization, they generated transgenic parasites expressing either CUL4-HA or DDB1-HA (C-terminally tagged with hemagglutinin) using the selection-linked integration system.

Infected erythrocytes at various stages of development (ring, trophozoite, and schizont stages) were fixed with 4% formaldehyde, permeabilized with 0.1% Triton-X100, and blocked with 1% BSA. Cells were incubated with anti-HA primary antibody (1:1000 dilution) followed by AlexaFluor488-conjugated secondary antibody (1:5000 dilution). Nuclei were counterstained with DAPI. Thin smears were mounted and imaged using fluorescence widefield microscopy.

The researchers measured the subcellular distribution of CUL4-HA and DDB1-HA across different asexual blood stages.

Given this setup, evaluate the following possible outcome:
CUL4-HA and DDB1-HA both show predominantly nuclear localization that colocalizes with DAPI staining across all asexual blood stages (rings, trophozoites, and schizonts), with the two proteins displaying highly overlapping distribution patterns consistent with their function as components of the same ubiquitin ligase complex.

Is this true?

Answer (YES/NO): NO